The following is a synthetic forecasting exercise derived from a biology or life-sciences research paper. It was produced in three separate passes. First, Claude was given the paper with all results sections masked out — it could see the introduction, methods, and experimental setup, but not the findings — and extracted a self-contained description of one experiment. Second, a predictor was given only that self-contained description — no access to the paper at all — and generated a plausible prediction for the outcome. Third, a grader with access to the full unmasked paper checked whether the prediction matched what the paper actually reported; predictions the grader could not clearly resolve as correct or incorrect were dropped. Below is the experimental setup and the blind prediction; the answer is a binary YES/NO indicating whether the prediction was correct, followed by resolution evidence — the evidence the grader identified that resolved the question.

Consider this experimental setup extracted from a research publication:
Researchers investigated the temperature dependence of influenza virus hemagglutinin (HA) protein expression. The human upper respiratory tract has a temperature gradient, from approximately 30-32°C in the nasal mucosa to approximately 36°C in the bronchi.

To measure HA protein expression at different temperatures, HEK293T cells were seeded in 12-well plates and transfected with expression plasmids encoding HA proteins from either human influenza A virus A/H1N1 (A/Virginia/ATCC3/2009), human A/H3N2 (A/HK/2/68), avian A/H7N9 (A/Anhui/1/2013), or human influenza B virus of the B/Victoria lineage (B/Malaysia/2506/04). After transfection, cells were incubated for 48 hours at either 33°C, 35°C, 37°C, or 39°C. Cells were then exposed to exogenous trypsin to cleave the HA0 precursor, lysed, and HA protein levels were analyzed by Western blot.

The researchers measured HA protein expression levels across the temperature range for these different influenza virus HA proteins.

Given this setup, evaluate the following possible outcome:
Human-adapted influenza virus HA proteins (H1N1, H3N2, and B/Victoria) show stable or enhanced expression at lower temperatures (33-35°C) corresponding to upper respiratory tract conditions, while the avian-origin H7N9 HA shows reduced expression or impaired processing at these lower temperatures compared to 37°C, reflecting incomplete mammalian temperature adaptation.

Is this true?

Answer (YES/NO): NO